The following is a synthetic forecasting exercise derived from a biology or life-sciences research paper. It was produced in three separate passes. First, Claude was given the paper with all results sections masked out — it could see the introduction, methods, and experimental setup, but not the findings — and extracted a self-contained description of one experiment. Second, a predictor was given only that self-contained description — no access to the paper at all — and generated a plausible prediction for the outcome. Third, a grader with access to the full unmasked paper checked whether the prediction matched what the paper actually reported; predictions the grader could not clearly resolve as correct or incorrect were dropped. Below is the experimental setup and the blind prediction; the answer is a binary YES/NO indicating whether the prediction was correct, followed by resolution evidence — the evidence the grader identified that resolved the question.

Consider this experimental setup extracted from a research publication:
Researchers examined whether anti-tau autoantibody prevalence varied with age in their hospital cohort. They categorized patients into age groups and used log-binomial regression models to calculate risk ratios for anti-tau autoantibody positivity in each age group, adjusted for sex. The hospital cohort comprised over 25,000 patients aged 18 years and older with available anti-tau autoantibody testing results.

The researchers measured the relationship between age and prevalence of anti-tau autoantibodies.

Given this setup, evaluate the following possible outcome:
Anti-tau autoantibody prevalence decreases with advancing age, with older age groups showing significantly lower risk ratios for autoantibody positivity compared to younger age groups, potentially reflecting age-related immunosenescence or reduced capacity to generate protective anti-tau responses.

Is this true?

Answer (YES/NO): NO